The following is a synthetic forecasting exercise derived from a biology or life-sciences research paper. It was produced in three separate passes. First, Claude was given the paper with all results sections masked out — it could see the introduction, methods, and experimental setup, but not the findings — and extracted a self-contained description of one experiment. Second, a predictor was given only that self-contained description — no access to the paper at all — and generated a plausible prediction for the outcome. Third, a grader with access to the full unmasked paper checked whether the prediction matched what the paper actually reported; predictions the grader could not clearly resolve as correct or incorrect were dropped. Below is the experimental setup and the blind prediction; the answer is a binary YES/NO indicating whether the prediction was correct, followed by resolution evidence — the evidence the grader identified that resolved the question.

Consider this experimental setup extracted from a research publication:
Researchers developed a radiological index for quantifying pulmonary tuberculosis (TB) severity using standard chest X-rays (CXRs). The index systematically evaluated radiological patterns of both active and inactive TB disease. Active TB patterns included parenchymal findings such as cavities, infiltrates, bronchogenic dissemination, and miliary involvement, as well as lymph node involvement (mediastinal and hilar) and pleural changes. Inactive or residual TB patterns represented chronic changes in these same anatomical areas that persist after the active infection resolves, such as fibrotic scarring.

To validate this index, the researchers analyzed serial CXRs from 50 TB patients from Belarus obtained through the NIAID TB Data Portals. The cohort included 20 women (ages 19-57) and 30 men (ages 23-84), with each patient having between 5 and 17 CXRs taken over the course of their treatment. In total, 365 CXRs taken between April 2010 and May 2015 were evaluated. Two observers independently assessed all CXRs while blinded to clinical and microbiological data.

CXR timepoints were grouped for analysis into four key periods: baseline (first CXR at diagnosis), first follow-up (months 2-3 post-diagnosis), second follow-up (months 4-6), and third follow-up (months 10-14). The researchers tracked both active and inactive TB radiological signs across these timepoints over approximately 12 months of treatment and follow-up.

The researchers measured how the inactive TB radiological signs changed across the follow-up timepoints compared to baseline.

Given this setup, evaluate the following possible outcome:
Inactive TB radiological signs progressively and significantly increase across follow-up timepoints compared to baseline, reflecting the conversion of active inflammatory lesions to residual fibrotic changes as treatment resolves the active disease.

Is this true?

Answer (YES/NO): NO